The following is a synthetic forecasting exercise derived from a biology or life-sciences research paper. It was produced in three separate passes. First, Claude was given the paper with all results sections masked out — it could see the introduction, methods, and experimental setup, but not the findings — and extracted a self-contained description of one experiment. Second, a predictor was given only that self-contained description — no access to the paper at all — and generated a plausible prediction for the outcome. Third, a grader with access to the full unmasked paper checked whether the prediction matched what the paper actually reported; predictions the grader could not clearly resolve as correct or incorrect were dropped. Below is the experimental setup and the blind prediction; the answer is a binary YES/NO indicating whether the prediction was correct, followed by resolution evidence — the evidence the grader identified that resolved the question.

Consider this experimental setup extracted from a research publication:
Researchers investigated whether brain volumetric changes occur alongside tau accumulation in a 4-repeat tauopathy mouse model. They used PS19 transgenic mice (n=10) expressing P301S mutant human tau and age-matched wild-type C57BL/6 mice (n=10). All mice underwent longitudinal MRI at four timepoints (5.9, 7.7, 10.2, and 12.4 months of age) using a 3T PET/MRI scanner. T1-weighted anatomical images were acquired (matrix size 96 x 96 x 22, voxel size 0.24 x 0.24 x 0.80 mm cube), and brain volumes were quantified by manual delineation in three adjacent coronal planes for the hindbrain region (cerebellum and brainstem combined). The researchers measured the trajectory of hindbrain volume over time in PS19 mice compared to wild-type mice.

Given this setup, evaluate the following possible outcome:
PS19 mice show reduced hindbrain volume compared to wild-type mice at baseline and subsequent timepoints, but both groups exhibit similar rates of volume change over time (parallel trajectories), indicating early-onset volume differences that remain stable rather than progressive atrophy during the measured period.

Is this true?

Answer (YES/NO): NO